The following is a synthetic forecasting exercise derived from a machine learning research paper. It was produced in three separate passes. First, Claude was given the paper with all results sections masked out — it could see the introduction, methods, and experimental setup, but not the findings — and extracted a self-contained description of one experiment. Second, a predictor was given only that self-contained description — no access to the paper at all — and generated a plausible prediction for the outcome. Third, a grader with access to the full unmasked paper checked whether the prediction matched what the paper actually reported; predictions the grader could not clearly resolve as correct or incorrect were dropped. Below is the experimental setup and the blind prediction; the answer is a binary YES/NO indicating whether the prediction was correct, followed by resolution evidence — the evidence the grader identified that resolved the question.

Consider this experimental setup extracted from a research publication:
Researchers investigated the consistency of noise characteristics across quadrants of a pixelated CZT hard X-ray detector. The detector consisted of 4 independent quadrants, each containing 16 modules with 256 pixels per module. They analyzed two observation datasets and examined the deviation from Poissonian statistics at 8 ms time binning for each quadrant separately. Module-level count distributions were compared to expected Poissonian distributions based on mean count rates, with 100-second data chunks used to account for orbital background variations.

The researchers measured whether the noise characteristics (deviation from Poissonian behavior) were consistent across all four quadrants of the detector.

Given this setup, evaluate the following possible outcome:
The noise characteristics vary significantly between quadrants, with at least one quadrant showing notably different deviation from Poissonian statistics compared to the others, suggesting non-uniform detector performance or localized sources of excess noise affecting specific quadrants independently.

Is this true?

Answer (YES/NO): NO